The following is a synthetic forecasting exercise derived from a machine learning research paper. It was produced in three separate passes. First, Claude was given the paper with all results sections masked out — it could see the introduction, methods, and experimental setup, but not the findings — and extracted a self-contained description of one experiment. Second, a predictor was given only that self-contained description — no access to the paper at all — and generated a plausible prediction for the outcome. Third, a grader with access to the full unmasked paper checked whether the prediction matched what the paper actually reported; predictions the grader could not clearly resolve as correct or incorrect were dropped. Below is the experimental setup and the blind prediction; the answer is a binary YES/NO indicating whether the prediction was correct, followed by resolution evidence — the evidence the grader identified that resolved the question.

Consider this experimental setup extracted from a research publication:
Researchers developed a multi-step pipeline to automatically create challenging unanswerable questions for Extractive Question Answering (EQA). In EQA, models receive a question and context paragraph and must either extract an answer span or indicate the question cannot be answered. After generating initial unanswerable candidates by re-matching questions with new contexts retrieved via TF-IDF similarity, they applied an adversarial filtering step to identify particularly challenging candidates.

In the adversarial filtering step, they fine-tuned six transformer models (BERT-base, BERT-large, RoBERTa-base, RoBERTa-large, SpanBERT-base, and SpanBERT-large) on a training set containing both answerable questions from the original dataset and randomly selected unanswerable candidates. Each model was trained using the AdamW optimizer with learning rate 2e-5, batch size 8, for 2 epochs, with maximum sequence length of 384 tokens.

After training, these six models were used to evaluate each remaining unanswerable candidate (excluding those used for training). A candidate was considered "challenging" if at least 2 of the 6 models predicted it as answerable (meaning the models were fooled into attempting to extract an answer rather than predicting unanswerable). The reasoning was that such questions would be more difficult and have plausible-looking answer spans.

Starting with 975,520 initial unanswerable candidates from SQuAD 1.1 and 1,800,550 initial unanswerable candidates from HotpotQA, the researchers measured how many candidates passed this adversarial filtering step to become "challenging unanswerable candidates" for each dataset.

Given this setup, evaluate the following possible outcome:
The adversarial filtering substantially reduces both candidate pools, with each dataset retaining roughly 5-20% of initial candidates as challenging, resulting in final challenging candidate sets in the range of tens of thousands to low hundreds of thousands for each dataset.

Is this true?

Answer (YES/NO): NO